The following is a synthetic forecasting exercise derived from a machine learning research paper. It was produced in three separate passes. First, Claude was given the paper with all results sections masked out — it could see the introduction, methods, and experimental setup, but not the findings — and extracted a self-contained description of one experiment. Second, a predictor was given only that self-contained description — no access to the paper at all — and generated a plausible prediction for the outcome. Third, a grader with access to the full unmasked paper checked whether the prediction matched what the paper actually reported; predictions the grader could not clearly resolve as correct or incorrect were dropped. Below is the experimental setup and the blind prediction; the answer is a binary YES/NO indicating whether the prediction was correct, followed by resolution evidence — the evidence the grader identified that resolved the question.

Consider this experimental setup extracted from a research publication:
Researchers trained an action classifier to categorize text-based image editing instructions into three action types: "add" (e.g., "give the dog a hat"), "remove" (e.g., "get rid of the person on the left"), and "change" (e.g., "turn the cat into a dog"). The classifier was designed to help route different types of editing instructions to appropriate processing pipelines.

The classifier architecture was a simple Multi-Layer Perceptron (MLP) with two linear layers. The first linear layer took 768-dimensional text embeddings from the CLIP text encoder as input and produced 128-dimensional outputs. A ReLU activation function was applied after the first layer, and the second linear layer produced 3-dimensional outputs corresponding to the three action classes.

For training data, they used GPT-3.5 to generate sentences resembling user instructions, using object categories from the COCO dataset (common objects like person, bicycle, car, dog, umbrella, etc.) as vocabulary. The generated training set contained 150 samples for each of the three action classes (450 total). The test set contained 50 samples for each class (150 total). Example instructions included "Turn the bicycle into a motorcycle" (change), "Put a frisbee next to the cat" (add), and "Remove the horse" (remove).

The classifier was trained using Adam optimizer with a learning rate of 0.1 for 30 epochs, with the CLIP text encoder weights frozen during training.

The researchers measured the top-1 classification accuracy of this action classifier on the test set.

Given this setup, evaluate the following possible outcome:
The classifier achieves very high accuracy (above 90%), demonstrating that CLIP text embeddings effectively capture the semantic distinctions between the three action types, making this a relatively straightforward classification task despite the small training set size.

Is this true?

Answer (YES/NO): YES